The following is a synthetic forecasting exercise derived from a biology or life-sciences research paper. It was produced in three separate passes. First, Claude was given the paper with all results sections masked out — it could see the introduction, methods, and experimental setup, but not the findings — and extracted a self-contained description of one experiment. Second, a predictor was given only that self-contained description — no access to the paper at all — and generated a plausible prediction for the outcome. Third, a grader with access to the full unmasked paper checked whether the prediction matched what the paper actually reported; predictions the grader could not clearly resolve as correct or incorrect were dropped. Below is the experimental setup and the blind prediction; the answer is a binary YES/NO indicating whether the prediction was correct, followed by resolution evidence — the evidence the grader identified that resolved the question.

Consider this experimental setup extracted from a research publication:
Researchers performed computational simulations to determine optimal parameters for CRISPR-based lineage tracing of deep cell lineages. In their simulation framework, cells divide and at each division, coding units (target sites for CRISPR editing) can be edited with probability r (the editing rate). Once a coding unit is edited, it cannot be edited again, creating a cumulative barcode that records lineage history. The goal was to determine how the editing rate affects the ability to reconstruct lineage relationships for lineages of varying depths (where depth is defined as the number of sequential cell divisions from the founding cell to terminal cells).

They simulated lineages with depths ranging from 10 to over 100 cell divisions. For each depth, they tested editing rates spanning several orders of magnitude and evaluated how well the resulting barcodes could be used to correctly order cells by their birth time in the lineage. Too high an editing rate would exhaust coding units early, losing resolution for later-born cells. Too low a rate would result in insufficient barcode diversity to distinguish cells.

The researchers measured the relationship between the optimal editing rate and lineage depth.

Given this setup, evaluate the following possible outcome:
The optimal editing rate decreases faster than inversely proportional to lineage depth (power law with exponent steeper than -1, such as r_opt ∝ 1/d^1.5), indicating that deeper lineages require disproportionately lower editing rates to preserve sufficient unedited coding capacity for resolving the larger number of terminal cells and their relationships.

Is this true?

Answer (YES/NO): NO